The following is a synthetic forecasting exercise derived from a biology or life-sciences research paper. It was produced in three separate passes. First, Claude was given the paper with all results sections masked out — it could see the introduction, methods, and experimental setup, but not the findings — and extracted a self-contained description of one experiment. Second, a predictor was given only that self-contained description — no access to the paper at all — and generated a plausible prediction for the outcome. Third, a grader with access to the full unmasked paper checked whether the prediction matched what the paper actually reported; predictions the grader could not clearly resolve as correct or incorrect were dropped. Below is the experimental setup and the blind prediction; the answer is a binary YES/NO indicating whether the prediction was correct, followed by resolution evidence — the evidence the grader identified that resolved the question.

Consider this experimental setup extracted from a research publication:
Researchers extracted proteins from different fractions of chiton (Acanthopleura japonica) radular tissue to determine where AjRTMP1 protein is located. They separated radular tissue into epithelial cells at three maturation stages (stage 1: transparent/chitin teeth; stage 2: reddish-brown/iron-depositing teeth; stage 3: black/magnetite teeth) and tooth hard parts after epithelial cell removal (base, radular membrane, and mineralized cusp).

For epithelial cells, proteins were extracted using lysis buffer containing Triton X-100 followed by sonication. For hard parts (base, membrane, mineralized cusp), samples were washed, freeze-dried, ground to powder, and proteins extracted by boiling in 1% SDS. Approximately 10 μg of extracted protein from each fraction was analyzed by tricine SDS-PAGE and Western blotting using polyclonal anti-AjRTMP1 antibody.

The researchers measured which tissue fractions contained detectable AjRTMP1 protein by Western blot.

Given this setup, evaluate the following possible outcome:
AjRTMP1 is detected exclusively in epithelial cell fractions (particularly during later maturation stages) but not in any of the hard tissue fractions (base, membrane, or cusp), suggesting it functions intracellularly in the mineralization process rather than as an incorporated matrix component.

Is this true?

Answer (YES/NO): NO